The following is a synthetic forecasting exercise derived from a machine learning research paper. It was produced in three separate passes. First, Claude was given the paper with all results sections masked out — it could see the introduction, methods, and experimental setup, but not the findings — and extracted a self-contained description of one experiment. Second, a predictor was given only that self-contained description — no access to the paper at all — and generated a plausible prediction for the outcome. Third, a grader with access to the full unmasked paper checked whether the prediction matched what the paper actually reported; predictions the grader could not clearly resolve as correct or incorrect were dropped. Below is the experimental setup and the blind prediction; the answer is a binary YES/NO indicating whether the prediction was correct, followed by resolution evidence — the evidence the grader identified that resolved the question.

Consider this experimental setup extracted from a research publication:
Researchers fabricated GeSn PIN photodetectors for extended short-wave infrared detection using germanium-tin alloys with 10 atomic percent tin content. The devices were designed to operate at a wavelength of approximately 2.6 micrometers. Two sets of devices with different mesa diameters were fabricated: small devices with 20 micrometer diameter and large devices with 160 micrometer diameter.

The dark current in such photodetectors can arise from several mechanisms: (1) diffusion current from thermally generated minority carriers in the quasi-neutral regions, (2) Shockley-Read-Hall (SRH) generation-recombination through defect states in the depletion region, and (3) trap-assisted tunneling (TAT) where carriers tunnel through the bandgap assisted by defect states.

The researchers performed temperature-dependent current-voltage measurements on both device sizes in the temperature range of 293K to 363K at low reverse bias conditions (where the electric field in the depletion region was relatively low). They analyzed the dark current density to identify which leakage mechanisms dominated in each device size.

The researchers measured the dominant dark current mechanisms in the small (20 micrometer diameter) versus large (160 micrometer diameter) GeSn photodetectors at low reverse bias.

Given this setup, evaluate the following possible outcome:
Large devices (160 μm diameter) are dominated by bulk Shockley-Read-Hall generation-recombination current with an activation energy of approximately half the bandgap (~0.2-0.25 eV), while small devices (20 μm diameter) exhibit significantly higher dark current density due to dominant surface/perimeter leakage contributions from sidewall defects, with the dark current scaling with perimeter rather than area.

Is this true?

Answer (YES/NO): NO